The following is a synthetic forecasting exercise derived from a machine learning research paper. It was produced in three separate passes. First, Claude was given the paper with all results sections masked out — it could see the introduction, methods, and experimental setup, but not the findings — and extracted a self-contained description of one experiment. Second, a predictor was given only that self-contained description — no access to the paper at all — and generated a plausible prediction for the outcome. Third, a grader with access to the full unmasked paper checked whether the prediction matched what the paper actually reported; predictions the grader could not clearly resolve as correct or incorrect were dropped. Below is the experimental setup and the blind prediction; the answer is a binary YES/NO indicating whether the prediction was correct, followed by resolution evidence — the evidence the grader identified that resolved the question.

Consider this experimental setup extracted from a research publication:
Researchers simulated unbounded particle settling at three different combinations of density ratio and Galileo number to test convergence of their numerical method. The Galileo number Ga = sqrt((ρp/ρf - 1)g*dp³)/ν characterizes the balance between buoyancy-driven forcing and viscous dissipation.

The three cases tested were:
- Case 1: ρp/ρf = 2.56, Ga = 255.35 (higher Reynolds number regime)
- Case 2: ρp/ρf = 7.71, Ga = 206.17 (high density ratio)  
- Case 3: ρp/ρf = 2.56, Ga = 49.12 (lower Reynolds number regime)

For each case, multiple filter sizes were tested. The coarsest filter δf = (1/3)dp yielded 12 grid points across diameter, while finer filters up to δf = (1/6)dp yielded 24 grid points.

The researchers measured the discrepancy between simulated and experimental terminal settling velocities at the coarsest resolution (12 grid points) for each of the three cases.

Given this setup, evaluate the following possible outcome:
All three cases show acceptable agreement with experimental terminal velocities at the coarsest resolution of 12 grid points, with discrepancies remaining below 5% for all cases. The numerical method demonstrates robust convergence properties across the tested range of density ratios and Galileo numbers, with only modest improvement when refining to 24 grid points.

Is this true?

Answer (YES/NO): NO